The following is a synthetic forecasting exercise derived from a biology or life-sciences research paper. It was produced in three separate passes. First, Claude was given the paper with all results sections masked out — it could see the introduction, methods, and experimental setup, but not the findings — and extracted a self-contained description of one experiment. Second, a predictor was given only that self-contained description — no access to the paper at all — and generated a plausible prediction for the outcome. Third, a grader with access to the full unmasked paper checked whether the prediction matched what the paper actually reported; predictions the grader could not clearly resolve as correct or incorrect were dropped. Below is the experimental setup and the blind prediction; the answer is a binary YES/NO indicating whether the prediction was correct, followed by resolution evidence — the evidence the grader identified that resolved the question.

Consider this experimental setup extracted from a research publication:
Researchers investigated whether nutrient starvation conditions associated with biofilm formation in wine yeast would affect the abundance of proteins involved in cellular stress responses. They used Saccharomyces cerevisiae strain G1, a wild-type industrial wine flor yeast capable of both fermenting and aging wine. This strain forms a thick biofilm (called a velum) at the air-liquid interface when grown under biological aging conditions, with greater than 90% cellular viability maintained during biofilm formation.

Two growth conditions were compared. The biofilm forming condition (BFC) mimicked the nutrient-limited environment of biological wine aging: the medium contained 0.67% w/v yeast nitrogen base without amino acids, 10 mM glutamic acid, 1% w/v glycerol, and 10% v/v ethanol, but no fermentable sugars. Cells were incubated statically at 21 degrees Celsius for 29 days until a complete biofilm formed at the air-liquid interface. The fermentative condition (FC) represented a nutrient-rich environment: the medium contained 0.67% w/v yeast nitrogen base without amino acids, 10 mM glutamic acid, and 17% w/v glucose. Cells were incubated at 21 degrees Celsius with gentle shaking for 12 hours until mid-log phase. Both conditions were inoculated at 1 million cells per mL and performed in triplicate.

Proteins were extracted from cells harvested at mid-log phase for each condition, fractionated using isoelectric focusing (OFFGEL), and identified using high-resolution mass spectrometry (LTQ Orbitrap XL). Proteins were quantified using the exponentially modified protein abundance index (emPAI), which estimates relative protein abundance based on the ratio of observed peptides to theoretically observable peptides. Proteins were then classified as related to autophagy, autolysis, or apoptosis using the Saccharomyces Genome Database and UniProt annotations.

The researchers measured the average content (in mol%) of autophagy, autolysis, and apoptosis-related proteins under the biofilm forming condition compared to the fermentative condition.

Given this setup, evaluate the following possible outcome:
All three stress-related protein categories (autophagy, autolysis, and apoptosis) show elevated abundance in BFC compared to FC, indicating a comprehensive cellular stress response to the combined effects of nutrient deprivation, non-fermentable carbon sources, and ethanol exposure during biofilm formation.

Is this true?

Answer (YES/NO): NO